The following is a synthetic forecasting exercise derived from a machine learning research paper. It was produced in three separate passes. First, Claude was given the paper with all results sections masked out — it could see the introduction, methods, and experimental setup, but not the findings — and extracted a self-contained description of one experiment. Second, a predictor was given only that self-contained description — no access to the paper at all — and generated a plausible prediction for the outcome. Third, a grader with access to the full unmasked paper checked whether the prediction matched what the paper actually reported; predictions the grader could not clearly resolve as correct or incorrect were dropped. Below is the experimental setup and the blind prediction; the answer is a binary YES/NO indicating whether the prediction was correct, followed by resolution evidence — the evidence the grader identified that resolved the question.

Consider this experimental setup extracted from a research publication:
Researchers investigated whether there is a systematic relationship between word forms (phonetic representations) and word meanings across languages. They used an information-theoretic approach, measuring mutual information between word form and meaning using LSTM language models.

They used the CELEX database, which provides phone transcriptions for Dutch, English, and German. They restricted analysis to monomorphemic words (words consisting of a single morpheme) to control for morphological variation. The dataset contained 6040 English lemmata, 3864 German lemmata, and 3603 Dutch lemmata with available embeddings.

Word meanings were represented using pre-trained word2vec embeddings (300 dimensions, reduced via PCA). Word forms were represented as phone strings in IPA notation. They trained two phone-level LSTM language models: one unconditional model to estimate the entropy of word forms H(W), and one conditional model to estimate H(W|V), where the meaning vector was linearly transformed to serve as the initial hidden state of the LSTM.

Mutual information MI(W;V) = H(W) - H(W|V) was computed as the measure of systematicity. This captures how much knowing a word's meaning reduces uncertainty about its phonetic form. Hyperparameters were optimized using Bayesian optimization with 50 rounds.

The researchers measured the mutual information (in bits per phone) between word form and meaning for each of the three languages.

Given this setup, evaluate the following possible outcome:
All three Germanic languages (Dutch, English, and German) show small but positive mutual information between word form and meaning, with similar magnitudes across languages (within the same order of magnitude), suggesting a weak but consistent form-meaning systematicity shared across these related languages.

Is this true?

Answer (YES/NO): YES